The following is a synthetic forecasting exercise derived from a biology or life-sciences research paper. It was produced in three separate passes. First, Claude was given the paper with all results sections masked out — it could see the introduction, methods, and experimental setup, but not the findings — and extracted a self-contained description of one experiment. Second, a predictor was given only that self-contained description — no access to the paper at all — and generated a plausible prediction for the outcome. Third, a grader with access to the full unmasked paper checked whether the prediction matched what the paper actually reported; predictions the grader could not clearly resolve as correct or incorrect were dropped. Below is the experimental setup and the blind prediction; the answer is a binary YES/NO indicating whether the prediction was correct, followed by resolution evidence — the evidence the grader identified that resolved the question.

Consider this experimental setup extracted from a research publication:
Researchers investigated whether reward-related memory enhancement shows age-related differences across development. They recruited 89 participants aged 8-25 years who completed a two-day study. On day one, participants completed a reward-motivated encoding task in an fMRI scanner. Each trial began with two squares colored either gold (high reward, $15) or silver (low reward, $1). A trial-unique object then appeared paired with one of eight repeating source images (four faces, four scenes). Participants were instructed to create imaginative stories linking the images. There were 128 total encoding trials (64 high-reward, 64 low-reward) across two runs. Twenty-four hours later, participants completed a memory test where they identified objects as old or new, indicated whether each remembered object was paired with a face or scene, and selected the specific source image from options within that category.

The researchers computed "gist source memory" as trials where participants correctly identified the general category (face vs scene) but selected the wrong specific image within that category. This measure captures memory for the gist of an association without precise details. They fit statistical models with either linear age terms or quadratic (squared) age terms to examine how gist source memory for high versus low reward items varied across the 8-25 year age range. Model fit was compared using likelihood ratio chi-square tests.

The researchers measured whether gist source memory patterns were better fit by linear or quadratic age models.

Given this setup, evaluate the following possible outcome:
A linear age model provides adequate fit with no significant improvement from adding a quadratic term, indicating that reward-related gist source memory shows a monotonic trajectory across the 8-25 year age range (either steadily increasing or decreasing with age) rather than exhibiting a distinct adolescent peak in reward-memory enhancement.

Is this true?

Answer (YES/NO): NO